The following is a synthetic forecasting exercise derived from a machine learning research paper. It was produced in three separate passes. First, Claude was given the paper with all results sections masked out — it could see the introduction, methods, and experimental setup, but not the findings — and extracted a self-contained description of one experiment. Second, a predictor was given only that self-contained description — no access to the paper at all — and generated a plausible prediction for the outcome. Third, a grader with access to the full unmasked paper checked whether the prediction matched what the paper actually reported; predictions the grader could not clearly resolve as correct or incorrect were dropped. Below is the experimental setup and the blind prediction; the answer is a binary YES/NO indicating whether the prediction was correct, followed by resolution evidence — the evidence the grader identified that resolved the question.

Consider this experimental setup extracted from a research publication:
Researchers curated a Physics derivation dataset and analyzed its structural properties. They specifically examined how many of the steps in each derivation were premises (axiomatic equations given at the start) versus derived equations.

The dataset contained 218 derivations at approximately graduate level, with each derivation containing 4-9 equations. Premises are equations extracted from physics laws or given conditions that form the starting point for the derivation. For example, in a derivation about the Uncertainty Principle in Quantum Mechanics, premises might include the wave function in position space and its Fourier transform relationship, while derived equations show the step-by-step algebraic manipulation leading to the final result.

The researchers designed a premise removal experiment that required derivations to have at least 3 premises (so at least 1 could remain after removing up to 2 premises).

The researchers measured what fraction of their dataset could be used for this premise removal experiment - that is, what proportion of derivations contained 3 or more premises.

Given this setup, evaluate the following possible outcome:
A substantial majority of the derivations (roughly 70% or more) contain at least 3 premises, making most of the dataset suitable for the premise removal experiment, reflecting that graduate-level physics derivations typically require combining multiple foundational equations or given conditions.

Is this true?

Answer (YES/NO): NO